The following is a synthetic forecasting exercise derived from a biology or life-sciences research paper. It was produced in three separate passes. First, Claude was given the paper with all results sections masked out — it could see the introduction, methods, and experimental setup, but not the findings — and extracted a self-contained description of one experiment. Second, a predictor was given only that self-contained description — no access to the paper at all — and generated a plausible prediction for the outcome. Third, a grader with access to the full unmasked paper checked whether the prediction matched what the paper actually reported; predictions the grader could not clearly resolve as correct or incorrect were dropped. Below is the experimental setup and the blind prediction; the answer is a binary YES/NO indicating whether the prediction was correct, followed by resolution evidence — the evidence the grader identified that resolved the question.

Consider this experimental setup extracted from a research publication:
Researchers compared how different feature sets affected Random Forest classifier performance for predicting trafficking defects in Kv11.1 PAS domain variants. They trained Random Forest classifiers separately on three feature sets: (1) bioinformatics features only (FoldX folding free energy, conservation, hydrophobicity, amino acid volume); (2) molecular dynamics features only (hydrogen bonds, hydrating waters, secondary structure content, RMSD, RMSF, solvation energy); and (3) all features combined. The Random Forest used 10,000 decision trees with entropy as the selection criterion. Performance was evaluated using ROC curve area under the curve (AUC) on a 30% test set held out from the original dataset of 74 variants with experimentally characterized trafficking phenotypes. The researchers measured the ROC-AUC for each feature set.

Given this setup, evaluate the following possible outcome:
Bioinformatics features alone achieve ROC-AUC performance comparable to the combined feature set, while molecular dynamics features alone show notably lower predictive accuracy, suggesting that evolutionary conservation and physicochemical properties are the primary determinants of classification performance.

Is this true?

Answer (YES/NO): NO